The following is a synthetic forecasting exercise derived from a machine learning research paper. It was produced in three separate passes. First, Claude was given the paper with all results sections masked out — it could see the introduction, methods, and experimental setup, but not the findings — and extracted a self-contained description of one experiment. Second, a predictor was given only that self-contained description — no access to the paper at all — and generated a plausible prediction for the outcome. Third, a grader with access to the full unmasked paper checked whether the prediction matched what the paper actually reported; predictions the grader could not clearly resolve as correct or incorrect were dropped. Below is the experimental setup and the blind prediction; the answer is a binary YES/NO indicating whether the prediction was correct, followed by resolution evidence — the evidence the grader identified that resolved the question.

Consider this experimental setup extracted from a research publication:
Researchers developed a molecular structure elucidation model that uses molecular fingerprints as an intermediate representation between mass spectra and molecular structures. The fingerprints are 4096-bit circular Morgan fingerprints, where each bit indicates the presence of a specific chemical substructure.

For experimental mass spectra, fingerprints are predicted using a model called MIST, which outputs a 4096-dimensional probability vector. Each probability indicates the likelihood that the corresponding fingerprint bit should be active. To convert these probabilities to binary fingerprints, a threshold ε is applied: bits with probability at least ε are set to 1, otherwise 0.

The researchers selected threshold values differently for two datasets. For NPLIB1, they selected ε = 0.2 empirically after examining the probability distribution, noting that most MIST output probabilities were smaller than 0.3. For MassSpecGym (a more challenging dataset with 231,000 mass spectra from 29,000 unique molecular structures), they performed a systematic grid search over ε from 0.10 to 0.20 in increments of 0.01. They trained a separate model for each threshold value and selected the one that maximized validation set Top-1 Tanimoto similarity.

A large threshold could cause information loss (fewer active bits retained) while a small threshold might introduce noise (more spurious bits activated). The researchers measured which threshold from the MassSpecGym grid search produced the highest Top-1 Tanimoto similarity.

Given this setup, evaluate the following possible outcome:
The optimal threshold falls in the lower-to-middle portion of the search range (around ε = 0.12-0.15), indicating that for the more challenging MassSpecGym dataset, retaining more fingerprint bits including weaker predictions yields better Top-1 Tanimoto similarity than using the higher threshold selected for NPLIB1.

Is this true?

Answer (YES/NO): NO